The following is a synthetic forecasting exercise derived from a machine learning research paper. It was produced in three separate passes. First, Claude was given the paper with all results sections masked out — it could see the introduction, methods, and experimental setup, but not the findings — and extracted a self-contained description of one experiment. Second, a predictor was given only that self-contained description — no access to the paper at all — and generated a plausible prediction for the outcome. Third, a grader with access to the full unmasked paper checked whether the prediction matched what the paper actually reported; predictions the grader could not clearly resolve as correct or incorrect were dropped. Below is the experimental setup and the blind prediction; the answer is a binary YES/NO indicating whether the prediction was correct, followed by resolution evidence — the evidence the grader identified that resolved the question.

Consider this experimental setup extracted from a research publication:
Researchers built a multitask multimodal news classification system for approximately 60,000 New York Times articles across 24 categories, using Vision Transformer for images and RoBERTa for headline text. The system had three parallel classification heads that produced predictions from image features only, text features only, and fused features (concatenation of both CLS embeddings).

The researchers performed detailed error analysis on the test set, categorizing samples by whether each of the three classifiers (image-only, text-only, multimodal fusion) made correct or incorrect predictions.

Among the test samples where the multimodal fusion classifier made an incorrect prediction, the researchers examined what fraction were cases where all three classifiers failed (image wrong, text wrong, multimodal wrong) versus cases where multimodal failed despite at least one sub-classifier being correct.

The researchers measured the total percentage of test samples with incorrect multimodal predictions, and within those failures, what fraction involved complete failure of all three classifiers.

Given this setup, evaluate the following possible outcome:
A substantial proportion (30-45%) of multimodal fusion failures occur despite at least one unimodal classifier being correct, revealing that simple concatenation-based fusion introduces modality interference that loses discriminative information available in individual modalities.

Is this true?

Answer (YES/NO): NO